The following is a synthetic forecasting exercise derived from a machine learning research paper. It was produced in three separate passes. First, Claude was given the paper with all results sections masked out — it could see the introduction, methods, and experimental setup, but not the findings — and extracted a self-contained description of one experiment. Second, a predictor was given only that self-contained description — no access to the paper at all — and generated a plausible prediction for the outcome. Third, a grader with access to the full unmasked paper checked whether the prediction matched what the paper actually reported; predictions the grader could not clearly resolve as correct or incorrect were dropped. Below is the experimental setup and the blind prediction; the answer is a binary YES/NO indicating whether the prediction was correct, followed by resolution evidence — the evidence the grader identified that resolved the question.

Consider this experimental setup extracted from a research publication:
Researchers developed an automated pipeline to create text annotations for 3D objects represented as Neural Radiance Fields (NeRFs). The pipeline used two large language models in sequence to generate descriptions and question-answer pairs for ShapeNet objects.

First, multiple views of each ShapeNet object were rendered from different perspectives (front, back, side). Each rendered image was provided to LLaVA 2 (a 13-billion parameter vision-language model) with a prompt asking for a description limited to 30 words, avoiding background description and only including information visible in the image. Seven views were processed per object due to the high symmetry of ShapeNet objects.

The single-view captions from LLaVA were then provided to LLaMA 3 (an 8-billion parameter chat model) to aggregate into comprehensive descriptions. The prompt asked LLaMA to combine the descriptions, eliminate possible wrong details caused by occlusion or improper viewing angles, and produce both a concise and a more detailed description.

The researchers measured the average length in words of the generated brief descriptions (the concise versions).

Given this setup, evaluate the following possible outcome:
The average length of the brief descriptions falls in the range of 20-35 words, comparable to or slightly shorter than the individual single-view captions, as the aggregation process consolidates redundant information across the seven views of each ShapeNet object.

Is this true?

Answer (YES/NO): YES